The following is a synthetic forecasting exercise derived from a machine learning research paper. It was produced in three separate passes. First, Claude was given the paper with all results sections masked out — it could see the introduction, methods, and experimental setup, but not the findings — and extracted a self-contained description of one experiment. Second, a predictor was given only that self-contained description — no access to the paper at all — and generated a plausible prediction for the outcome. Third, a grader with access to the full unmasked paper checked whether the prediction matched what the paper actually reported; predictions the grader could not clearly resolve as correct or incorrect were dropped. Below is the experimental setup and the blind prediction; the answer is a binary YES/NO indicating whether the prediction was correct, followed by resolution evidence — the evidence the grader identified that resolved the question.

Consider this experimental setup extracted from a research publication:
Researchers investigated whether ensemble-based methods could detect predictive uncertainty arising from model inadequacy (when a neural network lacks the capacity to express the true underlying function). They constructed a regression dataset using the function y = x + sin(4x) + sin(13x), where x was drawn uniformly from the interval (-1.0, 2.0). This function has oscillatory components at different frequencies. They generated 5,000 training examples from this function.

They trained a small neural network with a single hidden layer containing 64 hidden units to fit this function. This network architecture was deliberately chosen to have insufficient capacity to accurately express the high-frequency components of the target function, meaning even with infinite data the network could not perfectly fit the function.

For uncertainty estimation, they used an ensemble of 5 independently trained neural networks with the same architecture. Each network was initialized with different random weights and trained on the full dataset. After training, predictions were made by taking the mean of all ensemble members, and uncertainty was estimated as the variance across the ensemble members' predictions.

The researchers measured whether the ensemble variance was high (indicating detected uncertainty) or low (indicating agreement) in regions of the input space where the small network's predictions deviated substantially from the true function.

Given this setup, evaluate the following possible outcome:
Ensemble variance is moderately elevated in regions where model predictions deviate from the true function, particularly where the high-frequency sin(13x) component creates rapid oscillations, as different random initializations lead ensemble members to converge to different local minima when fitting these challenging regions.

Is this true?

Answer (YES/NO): NO